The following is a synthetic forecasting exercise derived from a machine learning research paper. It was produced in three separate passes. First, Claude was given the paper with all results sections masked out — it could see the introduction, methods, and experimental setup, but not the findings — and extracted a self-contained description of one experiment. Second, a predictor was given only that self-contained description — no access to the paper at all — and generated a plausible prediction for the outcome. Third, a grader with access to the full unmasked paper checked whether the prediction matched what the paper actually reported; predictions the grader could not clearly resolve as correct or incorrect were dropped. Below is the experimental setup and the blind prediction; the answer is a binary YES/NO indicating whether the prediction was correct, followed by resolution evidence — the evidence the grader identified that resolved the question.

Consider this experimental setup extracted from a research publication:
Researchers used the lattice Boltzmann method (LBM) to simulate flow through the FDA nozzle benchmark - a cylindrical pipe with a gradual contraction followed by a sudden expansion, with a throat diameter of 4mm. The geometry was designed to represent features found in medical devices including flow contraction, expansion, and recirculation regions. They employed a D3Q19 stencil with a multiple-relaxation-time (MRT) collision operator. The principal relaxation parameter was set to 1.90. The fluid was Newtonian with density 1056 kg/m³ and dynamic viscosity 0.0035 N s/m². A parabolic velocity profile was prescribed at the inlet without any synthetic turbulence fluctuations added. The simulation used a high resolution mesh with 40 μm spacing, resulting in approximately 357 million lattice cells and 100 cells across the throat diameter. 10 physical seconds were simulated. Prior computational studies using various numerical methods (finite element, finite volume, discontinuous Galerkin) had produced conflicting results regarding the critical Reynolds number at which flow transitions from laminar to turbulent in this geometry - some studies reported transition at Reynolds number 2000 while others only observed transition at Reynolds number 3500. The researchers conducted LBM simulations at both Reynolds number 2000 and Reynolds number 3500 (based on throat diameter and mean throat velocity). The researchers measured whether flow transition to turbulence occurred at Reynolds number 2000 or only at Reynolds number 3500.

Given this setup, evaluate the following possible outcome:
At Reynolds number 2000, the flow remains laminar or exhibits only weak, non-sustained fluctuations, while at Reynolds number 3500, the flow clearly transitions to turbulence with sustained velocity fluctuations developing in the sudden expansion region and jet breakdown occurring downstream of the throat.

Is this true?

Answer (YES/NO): NO